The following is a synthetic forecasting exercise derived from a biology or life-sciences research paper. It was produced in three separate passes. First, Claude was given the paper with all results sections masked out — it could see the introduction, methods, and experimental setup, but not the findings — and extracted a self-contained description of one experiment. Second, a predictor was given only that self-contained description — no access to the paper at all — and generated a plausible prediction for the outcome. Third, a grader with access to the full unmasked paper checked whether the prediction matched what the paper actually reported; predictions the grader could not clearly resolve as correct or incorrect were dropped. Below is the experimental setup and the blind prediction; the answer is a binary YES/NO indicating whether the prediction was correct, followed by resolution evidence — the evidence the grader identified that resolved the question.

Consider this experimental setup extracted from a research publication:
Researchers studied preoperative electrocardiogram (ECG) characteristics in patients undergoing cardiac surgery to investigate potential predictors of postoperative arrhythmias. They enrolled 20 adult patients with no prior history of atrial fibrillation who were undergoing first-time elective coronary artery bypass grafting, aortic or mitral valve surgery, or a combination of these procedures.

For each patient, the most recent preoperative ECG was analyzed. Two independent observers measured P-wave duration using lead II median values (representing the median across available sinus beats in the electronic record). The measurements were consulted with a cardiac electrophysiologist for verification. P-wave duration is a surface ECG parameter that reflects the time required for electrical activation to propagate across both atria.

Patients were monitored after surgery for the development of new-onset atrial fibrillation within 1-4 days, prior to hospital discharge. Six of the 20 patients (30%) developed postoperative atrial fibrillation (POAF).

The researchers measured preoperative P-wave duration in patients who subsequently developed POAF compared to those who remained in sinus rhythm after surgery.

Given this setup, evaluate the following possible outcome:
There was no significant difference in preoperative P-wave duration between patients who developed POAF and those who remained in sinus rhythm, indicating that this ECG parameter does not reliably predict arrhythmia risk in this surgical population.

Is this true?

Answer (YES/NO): YES